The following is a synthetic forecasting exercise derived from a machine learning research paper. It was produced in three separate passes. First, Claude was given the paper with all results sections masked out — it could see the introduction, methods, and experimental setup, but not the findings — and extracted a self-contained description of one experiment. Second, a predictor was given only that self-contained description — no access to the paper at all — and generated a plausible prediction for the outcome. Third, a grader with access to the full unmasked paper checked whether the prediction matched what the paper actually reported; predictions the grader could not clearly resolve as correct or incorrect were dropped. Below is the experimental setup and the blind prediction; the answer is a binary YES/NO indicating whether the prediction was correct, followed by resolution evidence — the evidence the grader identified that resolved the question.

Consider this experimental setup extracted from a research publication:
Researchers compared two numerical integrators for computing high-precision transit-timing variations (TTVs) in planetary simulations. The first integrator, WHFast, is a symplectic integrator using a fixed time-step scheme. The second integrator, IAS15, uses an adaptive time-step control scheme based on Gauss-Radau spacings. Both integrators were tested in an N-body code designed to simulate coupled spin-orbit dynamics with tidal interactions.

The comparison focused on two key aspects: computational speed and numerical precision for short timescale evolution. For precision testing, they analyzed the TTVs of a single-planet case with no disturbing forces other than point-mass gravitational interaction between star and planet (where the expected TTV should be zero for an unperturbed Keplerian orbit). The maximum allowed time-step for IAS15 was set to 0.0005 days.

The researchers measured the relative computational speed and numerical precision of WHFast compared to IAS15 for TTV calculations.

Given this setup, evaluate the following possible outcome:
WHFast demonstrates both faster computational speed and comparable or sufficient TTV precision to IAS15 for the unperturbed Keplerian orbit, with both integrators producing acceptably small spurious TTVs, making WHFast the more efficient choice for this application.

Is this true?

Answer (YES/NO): NO